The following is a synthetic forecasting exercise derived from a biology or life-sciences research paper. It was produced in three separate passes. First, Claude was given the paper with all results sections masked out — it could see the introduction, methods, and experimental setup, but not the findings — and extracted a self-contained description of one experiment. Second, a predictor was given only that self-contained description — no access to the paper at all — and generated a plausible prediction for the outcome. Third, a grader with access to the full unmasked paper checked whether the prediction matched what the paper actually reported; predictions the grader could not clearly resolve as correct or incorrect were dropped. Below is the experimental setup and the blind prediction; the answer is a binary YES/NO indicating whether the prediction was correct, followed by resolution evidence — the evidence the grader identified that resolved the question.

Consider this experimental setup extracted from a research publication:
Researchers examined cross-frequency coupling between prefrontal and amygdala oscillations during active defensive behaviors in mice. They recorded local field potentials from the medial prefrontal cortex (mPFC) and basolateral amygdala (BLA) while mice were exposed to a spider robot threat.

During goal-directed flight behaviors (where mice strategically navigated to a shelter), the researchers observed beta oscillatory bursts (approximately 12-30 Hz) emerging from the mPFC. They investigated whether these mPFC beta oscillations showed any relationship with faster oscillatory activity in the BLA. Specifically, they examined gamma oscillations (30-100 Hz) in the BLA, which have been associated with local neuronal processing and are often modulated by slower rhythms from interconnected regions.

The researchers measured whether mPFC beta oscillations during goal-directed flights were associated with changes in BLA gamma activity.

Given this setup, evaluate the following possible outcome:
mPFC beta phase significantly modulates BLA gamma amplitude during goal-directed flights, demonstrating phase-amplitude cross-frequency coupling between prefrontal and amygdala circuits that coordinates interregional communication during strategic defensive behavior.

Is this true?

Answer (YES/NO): NO